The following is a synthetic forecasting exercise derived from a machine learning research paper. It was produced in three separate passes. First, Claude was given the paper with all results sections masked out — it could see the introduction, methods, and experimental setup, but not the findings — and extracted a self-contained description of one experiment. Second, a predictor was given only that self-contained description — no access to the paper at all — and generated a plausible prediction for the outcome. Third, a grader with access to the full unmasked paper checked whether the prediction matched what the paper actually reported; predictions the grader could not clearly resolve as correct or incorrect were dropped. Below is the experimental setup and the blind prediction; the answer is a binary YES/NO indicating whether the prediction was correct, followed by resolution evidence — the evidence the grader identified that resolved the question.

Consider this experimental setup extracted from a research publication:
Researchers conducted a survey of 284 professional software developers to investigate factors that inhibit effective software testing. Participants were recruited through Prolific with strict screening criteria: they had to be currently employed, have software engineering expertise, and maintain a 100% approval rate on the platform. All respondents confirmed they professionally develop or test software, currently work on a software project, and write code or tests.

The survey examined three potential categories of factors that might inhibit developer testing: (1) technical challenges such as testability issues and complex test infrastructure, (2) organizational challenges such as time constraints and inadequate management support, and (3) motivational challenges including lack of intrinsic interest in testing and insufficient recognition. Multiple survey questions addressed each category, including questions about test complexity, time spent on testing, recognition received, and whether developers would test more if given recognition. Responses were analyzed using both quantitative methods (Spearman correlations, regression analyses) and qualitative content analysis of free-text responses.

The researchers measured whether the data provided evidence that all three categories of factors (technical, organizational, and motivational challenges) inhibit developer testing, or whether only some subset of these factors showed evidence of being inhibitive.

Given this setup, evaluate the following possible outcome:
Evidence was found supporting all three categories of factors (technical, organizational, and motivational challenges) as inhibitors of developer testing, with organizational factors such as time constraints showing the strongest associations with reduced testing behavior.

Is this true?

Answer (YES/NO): NO